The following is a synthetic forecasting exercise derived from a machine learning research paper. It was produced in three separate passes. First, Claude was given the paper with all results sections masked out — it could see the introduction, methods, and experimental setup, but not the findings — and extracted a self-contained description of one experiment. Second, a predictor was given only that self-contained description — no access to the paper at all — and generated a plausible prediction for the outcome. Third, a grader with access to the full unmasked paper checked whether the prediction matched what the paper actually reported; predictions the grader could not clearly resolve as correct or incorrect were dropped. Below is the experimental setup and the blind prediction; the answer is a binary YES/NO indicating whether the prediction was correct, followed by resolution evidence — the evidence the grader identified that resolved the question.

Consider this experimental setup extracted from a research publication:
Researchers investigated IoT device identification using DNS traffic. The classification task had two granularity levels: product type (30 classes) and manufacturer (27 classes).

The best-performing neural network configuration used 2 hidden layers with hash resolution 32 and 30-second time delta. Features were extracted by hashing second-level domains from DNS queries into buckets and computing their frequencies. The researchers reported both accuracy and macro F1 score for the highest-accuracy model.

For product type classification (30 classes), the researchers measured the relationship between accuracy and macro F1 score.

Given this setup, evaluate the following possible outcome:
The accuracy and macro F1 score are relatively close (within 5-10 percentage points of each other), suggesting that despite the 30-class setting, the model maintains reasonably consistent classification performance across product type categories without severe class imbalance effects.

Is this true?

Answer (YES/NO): YES